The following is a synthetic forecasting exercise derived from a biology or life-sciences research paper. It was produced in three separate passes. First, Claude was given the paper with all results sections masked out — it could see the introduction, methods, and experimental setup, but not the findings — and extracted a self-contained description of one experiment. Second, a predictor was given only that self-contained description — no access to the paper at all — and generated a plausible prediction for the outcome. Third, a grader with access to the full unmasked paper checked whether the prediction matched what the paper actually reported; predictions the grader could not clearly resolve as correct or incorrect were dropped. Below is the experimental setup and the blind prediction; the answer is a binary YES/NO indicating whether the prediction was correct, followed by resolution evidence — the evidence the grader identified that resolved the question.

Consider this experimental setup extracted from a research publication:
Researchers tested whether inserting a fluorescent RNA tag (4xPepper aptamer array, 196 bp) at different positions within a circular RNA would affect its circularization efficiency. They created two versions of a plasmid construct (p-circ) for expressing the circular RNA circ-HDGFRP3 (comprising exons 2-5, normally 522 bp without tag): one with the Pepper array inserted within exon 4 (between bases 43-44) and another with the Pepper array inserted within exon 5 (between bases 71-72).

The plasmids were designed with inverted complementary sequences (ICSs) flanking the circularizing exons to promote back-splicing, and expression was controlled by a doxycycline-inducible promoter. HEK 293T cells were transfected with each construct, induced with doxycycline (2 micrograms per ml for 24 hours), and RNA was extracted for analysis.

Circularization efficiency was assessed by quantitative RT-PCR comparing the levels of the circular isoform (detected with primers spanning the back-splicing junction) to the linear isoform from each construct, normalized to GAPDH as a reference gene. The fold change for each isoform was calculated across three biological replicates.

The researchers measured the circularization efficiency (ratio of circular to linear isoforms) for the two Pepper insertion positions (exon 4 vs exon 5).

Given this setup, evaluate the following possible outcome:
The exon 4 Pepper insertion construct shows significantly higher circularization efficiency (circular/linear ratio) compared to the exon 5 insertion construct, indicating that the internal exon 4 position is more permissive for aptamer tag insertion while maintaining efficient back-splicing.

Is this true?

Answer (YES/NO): YES